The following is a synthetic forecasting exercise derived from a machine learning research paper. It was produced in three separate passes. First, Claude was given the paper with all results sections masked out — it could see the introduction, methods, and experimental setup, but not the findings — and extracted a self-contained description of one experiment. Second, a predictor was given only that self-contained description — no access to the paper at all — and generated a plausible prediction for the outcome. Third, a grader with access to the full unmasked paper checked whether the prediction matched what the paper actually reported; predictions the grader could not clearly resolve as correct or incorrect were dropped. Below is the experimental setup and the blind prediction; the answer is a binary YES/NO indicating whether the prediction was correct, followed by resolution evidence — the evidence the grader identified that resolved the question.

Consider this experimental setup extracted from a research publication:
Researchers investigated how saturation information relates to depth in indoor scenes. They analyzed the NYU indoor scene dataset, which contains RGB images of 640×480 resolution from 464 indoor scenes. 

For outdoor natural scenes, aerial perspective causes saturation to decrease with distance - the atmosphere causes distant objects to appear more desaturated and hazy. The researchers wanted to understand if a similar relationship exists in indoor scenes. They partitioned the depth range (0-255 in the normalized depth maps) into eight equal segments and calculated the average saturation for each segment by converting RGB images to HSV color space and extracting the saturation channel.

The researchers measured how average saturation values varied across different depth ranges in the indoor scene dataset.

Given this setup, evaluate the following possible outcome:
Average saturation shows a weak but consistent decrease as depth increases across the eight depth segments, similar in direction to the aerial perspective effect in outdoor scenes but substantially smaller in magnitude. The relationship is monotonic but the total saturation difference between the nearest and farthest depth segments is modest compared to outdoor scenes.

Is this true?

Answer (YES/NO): NO